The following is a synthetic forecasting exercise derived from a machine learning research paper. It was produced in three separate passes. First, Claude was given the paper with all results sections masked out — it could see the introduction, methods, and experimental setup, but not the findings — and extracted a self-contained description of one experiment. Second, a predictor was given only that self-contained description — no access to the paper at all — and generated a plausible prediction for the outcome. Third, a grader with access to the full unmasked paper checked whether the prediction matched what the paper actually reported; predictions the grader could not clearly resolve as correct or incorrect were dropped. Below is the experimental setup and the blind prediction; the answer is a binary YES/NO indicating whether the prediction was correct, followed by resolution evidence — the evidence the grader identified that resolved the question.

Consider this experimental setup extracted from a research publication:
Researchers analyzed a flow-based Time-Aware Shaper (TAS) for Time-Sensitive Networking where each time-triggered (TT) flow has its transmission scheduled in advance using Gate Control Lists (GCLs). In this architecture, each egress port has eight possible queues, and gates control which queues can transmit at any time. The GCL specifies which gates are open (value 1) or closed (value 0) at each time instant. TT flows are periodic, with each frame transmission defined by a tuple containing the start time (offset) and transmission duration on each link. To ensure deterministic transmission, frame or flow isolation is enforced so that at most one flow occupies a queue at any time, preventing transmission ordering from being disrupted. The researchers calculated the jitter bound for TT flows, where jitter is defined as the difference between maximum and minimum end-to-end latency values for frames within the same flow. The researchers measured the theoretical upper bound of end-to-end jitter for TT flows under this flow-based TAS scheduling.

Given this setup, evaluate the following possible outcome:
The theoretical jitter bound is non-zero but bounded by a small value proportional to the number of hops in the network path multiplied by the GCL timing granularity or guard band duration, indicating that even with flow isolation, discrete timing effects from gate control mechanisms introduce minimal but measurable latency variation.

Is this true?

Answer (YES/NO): NO